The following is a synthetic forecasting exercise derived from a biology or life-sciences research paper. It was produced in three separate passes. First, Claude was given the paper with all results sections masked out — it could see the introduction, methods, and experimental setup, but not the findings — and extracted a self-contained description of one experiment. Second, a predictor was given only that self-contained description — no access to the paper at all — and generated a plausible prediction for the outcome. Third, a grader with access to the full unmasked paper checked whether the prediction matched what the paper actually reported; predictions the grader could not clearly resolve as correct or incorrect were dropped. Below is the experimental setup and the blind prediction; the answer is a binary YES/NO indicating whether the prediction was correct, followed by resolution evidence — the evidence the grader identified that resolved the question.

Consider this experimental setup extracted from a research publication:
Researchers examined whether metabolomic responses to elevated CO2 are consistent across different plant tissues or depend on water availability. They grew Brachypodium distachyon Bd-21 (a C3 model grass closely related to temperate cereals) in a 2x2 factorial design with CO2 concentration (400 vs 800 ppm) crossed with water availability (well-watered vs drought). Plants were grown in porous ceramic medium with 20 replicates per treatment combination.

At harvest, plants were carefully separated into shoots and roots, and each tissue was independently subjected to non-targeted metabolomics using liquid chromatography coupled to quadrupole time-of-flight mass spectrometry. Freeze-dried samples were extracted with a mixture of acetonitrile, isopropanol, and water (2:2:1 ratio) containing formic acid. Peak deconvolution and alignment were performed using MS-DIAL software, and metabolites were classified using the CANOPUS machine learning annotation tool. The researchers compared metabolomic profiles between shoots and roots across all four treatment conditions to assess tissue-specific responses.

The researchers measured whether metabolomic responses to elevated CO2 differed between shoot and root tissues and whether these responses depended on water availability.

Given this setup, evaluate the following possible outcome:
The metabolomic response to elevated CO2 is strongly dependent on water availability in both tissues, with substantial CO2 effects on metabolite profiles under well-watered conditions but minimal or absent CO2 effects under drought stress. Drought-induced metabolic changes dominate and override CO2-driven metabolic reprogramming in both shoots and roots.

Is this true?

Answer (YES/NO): NO